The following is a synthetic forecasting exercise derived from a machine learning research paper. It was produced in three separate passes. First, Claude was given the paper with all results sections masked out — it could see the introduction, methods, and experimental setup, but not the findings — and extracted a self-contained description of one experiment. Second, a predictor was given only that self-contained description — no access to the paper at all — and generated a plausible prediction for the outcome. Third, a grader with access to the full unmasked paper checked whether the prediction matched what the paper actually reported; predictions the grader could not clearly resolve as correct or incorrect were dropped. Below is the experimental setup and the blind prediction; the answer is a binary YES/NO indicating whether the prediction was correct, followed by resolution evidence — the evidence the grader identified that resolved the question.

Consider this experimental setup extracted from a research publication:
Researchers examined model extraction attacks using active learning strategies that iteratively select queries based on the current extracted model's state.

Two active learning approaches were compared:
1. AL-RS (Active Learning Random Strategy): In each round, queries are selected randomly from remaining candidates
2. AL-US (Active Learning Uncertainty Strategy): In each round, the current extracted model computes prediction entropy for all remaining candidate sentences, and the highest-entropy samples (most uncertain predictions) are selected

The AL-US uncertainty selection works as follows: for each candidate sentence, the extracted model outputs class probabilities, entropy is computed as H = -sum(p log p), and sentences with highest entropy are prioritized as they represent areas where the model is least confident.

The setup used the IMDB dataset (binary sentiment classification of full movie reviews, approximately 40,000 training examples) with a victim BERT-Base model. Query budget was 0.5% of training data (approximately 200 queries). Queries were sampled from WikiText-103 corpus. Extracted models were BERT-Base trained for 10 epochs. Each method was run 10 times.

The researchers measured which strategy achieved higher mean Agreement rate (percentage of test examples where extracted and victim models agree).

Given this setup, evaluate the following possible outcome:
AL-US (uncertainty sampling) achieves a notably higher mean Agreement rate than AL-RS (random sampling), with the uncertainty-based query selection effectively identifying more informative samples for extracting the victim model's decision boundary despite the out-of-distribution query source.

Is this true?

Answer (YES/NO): NO